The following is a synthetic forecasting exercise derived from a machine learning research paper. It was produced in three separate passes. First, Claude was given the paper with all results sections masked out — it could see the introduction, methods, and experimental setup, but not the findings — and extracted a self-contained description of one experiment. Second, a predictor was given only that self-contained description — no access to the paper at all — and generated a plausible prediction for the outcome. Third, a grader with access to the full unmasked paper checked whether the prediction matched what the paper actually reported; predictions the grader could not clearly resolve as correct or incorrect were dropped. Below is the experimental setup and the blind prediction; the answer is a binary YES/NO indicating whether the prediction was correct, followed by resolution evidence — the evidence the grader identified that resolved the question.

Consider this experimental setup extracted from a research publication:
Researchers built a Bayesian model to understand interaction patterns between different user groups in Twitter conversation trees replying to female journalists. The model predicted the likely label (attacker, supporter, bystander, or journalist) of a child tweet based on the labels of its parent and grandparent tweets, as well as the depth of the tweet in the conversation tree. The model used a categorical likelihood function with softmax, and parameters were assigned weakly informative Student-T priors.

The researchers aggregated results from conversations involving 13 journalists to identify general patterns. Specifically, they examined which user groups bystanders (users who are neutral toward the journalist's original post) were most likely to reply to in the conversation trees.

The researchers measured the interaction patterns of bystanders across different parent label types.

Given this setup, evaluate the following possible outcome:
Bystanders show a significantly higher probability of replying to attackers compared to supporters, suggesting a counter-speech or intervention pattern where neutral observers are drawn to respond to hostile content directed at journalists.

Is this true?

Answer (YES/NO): NO